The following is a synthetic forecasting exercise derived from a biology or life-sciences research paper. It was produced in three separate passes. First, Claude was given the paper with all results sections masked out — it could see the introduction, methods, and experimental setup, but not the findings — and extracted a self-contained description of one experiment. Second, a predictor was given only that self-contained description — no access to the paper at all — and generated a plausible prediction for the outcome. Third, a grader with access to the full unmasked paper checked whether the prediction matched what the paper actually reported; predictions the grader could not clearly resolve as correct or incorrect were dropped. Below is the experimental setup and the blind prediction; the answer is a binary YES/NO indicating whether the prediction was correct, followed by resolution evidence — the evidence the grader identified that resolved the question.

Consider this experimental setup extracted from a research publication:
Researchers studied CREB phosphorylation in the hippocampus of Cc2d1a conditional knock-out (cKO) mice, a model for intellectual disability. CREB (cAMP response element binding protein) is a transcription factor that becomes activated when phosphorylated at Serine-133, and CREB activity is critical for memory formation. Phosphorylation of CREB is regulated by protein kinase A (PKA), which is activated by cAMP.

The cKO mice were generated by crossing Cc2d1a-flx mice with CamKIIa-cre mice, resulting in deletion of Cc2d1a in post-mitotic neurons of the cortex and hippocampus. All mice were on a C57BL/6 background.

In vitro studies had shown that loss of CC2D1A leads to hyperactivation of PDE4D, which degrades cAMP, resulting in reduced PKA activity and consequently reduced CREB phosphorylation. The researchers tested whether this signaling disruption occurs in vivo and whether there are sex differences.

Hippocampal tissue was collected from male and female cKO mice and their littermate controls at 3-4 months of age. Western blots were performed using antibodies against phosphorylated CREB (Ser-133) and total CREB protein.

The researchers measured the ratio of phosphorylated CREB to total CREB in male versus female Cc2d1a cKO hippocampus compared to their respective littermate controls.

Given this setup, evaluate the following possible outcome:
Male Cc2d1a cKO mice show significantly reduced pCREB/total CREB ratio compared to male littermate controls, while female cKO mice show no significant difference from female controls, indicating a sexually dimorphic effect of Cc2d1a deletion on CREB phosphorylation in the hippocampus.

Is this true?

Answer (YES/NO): YES